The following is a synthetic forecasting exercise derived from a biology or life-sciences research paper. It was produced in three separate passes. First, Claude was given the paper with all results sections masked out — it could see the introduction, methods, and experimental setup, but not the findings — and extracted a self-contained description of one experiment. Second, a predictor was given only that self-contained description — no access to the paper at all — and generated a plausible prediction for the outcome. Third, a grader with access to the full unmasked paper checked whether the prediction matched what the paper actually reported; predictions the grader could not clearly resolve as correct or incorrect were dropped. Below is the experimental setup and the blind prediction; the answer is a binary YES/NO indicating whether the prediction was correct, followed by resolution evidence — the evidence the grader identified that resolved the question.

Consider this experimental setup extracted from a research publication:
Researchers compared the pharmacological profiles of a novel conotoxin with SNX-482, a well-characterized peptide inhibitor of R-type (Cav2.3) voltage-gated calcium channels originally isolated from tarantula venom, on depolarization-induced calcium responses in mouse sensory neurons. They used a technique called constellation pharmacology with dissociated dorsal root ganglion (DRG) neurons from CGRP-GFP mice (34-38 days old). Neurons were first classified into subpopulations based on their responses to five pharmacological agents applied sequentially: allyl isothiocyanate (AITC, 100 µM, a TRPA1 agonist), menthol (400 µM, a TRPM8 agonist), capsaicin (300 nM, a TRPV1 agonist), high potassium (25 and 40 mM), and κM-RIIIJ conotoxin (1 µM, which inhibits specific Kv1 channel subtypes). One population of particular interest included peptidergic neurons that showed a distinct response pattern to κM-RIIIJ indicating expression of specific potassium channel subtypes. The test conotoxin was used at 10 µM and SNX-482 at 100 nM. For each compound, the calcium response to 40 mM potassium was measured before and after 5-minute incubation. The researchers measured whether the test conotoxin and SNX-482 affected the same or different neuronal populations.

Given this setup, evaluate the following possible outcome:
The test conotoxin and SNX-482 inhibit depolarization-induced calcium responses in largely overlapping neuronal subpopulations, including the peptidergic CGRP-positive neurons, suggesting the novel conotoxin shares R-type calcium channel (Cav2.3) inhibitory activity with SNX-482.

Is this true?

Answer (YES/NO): YES